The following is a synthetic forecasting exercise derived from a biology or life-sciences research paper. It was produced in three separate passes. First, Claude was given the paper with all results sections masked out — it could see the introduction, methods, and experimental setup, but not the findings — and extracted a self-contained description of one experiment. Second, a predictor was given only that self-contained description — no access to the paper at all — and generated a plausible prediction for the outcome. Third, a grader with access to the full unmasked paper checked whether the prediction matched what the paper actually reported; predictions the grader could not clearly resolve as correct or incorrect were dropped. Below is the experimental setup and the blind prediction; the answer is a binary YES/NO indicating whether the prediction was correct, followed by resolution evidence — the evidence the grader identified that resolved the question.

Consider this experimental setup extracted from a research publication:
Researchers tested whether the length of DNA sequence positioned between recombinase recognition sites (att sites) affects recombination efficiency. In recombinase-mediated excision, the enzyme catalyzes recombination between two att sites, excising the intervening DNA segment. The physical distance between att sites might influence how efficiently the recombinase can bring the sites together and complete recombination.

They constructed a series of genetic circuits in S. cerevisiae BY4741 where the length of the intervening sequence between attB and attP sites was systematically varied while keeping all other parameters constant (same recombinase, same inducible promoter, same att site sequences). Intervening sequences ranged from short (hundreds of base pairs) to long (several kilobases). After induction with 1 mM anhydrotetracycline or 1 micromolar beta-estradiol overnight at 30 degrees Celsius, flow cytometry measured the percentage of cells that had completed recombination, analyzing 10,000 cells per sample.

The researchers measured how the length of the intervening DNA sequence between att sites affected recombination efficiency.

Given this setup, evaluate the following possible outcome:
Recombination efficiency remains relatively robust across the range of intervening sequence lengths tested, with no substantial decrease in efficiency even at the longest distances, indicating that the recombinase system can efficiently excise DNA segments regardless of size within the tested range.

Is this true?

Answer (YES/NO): NO